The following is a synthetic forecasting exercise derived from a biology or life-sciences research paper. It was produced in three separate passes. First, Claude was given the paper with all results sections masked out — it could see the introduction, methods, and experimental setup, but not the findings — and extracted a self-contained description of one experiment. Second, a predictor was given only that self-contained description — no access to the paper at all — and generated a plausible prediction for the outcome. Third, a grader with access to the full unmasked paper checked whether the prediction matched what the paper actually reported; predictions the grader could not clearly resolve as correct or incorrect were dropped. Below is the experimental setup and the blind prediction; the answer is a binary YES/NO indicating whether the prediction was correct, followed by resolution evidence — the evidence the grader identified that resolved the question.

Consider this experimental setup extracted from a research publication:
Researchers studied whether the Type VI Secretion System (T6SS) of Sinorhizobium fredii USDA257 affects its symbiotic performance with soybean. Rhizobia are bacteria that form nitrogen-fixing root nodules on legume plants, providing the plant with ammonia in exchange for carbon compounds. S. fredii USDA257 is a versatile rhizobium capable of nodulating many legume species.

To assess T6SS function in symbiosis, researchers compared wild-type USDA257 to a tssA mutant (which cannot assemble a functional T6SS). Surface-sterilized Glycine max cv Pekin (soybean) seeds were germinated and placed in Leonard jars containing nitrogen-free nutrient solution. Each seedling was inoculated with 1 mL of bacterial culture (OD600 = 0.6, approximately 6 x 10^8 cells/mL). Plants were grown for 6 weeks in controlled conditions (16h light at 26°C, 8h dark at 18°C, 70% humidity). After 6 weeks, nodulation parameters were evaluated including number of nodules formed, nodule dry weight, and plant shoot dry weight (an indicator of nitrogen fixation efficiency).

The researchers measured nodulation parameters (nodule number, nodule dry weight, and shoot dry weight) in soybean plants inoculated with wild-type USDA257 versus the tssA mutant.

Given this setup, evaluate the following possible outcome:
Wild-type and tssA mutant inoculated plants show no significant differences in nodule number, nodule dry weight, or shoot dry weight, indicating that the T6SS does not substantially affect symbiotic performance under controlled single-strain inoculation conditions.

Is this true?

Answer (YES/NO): NO